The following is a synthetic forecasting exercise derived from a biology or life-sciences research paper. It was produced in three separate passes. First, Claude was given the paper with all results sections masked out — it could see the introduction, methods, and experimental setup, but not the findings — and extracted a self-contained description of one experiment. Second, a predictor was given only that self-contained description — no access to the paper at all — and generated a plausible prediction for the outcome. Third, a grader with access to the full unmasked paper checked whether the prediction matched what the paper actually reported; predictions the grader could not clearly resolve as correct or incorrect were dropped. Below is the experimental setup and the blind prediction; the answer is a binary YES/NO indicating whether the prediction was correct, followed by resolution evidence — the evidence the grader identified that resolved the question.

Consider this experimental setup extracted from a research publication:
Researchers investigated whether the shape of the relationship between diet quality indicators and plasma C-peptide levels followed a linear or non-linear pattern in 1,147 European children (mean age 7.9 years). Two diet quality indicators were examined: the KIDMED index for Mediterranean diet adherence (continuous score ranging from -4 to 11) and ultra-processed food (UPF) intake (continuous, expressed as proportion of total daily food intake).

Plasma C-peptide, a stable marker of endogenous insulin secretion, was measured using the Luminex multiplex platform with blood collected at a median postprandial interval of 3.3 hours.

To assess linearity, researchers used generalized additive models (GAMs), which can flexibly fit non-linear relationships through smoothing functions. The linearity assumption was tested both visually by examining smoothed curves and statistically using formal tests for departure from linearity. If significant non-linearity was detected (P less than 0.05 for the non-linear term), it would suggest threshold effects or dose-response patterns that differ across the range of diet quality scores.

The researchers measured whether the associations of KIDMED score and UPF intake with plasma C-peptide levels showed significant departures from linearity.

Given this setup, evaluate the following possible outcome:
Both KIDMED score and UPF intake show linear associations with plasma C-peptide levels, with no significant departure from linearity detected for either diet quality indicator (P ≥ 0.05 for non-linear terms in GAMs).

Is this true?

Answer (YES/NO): YES